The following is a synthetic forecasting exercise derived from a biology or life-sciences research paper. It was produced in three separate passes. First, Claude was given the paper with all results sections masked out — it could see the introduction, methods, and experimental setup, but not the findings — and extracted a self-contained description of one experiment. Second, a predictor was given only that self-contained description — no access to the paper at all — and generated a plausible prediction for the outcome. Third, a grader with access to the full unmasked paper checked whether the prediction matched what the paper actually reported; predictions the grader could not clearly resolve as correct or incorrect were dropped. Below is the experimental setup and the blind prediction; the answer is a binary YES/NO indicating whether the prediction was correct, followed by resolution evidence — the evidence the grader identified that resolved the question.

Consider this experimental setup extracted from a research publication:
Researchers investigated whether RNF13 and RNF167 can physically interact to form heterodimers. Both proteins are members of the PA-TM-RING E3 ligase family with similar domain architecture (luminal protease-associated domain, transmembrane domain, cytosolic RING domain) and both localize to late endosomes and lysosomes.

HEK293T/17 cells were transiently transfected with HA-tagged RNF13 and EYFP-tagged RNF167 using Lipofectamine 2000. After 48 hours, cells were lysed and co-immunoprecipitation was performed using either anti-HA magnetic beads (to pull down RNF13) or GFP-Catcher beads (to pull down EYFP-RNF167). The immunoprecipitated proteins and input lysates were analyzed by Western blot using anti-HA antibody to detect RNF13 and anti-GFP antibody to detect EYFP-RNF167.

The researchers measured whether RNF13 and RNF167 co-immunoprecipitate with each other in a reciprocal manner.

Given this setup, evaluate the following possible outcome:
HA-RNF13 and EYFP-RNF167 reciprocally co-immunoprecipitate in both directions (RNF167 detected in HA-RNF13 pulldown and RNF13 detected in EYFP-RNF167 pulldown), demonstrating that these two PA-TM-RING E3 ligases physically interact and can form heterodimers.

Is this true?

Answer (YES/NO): YES